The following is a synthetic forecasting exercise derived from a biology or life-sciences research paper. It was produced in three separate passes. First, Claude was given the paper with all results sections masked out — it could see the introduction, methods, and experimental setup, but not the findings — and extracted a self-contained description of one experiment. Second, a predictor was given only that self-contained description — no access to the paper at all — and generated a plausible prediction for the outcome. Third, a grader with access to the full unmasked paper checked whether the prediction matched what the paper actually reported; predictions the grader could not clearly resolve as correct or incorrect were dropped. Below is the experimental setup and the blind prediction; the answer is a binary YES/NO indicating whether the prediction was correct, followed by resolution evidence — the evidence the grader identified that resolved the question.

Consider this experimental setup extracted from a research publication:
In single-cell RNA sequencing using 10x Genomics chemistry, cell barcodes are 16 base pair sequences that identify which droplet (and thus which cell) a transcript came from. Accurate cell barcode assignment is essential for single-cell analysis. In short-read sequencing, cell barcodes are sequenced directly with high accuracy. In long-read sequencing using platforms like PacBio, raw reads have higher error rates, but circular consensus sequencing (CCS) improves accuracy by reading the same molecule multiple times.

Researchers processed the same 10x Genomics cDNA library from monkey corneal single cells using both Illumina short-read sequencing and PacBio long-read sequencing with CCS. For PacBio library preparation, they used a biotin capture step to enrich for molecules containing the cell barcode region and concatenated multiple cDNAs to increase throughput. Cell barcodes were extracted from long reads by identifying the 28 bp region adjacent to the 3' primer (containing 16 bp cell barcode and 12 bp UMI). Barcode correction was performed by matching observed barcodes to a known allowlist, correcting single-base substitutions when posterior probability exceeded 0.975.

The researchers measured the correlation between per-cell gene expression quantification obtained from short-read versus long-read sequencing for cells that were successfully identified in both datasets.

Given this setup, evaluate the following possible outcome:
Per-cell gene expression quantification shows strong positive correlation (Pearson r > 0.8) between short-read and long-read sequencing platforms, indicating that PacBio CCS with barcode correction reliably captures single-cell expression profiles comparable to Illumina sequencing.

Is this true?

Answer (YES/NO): YES